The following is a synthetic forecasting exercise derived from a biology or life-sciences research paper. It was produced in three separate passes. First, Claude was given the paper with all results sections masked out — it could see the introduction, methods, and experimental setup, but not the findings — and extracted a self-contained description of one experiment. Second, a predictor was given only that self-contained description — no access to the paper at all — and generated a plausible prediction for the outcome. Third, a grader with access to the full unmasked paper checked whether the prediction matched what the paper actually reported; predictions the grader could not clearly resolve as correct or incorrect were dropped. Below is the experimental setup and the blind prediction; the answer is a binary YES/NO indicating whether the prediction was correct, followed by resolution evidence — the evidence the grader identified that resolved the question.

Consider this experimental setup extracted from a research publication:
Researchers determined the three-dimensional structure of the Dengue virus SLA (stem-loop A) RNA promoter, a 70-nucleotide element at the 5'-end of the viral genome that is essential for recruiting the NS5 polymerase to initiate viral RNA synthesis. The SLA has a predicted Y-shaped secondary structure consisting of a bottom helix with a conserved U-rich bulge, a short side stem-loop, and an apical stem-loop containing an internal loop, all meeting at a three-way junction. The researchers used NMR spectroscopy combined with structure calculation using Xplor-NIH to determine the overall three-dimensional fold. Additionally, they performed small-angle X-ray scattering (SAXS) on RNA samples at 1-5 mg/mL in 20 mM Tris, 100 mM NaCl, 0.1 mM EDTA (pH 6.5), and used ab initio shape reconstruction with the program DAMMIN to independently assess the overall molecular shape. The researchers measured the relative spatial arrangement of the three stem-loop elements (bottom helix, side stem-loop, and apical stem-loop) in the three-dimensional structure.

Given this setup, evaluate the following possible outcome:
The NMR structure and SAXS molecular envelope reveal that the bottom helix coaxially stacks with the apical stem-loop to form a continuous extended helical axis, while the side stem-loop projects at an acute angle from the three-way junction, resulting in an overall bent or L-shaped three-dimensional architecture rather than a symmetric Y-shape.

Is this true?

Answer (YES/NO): NO